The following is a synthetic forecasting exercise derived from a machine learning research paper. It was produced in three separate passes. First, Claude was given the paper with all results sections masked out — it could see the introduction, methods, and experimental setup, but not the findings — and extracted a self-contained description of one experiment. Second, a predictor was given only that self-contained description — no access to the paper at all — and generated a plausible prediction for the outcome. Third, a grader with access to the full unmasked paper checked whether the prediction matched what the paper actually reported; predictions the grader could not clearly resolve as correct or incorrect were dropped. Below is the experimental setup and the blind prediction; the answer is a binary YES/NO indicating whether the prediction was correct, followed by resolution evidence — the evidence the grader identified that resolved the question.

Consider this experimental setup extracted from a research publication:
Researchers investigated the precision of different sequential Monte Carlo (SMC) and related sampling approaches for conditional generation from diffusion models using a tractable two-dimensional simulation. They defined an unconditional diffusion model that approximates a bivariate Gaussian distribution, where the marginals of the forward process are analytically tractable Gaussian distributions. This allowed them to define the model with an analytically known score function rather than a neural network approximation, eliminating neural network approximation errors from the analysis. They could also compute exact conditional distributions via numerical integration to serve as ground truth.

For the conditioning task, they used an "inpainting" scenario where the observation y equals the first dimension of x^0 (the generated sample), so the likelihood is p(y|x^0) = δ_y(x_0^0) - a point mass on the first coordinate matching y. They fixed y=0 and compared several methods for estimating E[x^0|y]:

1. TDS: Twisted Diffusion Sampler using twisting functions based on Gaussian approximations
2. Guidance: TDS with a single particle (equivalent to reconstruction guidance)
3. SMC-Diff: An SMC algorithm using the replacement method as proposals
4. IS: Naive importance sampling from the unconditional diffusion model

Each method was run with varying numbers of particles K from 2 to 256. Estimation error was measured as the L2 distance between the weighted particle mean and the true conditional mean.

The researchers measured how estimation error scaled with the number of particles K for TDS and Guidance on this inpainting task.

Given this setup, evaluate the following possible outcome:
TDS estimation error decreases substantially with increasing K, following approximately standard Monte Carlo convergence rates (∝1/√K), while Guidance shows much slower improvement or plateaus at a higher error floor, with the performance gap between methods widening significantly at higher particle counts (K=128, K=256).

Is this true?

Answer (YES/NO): NO